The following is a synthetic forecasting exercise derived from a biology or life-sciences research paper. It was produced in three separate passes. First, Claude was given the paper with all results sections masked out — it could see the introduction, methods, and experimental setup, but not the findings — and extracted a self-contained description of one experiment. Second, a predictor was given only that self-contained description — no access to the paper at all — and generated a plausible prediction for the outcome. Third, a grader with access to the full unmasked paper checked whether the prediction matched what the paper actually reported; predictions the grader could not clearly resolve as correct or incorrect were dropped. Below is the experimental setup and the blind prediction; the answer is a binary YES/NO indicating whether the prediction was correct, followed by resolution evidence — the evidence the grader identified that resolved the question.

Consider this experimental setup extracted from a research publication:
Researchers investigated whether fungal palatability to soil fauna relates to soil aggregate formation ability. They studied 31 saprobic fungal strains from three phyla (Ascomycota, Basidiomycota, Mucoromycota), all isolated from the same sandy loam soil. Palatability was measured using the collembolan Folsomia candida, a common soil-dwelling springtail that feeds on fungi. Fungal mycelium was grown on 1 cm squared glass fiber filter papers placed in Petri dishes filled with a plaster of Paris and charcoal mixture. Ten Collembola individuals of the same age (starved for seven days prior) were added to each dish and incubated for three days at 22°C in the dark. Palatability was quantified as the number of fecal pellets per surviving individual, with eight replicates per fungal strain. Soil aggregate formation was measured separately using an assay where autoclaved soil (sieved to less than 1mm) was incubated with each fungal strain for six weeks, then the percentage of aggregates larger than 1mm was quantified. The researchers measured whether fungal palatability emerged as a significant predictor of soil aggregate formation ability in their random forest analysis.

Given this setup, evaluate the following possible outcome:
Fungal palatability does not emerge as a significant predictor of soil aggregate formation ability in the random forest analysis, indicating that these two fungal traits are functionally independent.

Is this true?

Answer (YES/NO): YES